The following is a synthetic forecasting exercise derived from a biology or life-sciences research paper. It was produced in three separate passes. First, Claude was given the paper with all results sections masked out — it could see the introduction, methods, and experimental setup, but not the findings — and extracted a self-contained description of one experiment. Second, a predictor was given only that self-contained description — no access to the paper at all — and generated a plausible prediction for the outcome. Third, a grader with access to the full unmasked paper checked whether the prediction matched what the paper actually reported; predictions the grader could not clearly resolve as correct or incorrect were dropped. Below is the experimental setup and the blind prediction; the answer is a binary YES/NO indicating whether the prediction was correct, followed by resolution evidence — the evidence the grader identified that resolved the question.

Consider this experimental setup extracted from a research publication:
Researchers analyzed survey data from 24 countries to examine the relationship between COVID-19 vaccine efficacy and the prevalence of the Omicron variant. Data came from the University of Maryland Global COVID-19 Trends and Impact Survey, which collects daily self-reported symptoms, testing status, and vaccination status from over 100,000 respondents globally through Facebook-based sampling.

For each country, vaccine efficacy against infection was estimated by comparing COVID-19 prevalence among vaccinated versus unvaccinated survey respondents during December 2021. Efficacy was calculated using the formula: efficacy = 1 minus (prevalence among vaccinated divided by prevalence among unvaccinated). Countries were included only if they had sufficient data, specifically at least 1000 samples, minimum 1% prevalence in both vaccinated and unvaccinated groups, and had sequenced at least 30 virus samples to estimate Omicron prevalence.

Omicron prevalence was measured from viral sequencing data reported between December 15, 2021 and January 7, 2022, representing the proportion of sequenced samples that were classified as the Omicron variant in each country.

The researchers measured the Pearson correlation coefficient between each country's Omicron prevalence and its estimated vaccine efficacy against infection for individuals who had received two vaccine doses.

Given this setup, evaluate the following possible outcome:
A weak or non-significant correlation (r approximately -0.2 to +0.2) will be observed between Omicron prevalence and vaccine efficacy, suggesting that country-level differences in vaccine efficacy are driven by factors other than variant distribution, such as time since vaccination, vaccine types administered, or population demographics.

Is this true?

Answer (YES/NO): NO